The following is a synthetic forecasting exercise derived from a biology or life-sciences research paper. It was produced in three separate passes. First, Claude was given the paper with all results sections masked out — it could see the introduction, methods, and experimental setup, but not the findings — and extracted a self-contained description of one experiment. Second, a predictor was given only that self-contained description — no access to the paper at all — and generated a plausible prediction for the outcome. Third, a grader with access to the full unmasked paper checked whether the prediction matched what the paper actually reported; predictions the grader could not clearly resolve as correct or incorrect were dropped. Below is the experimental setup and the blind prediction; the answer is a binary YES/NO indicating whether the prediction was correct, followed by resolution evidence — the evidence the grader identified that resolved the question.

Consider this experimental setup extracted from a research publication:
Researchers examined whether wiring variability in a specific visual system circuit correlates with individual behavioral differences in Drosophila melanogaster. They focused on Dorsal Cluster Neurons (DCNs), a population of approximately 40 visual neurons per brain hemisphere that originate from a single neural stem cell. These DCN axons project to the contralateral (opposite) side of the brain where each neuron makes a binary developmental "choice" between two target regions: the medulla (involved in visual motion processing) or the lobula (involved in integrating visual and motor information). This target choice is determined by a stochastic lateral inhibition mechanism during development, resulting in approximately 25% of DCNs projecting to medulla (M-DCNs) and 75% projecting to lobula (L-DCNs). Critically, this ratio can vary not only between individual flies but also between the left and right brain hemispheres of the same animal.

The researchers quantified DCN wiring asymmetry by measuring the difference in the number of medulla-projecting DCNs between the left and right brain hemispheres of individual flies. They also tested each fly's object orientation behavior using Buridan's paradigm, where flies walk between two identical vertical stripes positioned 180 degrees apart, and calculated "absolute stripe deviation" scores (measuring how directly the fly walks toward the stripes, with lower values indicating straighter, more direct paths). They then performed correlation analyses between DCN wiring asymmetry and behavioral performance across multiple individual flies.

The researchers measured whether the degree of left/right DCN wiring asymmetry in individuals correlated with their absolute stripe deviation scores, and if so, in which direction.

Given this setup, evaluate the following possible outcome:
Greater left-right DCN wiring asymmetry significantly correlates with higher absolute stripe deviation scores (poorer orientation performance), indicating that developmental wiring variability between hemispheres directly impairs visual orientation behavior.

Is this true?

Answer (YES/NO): NO